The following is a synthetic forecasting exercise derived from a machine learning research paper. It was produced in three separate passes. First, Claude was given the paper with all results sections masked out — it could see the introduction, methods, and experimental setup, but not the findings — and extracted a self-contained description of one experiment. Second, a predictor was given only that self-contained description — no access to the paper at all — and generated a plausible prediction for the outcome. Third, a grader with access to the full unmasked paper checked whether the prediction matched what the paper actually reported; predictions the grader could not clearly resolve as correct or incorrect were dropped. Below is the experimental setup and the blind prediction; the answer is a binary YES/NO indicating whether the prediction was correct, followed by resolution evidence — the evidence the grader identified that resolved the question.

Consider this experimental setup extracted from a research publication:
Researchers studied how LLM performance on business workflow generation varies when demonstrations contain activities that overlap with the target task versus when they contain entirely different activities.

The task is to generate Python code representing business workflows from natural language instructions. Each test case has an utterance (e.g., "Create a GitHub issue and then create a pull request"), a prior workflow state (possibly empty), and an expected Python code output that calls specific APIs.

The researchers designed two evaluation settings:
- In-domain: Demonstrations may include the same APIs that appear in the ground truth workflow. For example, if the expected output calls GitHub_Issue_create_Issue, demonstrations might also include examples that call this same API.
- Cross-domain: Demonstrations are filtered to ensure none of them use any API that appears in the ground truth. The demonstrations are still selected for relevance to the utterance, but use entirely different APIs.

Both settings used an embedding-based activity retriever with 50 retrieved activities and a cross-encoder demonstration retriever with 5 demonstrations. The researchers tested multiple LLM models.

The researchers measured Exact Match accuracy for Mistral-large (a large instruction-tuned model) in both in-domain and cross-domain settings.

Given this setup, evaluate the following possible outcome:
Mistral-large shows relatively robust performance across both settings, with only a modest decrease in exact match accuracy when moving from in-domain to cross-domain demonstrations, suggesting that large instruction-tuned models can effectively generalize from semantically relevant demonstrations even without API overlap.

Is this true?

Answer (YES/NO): YES